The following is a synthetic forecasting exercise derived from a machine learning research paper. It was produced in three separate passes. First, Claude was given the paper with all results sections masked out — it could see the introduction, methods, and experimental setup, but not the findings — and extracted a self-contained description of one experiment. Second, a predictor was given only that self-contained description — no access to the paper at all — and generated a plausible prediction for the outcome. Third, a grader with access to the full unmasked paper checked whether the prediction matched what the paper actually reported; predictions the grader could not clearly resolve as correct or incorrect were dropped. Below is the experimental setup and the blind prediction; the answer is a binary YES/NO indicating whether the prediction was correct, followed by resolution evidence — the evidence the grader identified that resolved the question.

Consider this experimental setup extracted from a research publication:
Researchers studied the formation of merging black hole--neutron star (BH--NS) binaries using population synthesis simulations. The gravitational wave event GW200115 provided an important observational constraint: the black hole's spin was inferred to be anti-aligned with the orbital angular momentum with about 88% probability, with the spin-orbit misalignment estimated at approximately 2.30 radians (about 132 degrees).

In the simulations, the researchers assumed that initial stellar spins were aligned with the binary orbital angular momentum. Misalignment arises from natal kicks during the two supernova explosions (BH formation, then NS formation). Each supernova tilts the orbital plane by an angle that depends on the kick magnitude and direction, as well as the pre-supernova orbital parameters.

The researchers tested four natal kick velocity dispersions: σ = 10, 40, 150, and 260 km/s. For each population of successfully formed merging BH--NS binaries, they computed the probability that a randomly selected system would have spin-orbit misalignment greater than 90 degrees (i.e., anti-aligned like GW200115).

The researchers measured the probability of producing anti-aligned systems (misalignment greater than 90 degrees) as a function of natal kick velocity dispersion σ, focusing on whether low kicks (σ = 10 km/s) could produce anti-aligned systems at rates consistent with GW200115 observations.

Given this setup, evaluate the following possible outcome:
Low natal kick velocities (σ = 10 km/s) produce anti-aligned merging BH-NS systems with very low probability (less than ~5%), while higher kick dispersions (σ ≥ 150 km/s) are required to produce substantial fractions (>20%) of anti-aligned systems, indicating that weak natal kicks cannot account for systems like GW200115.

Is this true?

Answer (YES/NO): NO